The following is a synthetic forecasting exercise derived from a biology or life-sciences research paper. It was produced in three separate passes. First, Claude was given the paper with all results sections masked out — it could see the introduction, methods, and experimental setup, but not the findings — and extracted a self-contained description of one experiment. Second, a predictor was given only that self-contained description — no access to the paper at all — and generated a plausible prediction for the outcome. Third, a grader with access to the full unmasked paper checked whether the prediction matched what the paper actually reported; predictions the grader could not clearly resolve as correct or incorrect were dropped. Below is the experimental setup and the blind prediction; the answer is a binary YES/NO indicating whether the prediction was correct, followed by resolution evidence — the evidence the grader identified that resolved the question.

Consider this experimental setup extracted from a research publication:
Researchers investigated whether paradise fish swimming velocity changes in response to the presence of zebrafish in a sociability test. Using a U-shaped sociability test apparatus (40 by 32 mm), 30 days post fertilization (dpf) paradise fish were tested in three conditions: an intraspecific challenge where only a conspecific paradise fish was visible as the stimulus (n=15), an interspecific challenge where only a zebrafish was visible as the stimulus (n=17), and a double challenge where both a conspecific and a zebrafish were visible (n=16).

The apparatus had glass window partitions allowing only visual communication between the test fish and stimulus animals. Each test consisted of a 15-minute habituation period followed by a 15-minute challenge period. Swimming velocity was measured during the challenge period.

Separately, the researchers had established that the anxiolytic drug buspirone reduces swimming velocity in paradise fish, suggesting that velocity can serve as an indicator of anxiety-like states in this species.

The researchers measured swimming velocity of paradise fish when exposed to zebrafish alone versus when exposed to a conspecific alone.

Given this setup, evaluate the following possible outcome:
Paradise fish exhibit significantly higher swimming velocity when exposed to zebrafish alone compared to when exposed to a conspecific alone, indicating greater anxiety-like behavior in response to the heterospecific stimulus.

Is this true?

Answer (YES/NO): YES